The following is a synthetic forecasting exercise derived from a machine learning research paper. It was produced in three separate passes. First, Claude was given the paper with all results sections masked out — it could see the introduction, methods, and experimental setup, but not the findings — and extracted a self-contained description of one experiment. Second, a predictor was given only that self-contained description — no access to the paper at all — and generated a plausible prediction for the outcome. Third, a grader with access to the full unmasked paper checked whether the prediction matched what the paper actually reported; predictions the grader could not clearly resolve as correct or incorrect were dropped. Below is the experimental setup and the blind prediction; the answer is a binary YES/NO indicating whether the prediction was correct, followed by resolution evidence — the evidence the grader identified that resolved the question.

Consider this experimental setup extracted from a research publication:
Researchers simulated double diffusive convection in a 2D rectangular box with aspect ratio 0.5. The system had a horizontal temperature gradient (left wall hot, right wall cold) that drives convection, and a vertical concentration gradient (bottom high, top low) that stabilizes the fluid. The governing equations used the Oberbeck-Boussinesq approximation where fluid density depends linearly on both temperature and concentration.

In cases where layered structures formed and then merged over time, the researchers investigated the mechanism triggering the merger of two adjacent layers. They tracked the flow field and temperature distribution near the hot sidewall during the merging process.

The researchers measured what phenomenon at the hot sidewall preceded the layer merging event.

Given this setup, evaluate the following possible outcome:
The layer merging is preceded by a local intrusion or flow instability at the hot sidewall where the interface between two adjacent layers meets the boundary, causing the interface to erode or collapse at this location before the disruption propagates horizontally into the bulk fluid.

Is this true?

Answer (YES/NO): NO